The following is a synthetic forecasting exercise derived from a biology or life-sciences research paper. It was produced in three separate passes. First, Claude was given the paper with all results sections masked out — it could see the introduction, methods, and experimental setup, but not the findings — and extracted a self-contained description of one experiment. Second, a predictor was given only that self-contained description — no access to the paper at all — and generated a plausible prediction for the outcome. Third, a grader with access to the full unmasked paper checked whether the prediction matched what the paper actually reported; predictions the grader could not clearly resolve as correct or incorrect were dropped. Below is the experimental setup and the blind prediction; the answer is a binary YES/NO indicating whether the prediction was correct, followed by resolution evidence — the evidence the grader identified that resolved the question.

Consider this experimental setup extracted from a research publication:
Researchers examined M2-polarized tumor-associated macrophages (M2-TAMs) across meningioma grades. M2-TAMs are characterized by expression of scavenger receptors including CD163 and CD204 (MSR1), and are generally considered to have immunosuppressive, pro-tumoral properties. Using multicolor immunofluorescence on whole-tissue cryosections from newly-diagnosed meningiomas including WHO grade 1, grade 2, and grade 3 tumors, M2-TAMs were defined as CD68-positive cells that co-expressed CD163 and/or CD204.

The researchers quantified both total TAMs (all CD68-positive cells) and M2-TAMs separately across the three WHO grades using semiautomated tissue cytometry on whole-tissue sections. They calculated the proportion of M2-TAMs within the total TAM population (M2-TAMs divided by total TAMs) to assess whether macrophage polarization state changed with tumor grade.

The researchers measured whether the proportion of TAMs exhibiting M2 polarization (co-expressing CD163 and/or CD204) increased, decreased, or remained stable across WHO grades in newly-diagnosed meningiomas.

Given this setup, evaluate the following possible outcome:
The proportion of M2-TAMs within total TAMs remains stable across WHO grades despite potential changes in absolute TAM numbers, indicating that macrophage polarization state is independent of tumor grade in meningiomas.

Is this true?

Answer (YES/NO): NO